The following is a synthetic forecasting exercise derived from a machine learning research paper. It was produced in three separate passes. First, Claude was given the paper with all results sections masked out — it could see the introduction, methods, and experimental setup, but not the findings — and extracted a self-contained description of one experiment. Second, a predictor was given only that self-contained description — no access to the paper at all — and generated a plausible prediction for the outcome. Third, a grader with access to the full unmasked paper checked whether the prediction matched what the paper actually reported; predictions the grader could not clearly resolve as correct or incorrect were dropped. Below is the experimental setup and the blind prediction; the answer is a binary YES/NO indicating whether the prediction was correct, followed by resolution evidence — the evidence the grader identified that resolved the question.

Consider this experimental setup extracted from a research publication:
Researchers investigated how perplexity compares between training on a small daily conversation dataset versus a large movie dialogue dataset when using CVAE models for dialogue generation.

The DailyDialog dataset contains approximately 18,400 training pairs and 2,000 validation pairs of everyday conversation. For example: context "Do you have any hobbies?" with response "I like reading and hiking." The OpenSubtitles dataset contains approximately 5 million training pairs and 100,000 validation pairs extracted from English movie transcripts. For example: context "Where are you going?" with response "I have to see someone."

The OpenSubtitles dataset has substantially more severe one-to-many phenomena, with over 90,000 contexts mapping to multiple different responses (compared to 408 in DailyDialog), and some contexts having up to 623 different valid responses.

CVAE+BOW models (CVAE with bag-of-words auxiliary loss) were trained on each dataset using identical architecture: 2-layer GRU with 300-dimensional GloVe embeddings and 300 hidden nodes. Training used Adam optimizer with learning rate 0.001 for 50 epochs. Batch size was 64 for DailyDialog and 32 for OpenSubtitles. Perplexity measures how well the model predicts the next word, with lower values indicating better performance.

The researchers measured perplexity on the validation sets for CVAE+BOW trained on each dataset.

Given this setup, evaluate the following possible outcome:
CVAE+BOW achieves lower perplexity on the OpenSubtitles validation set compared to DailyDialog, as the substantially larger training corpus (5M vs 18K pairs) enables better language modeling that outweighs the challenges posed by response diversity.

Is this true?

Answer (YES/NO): YES